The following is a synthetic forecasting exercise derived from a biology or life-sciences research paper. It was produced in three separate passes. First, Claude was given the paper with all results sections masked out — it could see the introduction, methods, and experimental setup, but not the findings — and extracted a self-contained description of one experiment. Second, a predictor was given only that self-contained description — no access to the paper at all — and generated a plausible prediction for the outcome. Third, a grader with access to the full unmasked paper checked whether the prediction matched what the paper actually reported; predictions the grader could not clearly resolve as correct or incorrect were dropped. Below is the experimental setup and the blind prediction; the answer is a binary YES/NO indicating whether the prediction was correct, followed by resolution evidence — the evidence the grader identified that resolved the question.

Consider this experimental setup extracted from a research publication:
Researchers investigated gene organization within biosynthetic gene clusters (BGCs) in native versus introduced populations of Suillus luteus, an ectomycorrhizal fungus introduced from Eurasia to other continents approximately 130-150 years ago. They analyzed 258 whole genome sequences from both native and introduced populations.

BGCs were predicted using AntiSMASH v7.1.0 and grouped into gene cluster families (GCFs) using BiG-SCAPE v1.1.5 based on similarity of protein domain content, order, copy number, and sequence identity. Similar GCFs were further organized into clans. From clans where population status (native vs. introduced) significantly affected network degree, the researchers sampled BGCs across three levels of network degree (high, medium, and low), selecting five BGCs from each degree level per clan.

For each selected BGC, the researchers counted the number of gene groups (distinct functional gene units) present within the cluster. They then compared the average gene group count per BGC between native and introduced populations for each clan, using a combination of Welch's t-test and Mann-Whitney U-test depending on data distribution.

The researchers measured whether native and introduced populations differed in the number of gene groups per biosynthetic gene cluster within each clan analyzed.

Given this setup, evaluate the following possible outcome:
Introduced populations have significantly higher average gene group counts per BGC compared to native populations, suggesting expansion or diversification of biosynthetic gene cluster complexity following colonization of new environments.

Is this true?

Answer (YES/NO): NO